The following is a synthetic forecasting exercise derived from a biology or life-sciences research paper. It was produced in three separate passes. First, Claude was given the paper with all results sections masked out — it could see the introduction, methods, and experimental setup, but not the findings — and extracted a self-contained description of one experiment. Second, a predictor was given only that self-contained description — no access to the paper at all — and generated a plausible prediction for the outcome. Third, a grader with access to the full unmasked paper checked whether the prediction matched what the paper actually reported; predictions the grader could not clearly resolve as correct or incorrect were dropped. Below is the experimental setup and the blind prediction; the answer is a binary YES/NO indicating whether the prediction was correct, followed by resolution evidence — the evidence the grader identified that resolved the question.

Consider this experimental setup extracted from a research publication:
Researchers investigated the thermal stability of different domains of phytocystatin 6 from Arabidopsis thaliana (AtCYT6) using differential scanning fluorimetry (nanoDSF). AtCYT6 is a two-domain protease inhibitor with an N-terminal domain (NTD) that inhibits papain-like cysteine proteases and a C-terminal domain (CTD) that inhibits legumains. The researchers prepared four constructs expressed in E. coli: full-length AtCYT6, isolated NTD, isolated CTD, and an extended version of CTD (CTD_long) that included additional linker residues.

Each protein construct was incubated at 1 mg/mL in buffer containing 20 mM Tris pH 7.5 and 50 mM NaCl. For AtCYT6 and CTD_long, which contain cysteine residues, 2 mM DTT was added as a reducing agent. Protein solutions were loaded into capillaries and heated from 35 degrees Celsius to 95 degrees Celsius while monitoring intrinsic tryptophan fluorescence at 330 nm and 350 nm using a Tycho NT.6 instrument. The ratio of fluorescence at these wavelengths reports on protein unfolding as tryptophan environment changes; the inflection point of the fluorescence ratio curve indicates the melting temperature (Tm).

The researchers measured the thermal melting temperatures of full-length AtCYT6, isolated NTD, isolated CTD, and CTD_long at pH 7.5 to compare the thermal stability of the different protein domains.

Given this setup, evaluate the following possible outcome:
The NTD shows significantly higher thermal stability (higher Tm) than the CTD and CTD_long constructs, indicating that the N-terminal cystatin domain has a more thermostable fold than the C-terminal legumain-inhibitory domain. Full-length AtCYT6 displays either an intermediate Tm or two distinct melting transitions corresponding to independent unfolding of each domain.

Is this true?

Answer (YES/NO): NO